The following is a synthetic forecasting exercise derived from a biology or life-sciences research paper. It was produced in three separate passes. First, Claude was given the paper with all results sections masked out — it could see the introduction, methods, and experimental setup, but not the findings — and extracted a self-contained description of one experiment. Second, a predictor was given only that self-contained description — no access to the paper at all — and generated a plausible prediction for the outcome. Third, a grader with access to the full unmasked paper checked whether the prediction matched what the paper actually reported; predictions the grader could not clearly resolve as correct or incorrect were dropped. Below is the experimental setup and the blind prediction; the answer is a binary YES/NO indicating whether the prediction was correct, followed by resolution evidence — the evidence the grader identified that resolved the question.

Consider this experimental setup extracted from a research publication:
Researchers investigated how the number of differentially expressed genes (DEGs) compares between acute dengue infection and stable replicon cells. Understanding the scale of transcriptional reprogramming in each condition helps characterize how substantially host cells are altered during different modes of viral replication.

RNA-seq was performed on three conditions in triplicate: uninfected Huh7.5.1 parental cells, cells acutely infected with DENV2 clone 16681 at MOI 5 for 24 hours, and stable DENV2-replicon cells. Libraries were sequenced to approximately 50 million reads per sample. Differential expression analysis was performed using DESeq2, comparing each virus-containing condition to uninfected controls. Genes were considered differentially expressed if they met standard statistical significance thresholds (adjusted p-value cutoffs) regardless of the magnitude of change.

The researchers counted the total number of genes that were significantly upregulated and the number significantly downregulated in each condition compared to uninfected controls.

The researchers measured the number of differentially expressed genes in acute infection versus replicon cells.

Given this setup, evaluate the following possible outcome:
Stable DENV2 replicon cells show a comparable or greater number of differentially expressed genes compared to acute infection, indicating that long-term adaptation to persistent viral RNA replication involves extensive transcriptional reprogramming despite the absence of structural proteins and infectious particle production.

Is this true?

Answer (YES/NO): YES